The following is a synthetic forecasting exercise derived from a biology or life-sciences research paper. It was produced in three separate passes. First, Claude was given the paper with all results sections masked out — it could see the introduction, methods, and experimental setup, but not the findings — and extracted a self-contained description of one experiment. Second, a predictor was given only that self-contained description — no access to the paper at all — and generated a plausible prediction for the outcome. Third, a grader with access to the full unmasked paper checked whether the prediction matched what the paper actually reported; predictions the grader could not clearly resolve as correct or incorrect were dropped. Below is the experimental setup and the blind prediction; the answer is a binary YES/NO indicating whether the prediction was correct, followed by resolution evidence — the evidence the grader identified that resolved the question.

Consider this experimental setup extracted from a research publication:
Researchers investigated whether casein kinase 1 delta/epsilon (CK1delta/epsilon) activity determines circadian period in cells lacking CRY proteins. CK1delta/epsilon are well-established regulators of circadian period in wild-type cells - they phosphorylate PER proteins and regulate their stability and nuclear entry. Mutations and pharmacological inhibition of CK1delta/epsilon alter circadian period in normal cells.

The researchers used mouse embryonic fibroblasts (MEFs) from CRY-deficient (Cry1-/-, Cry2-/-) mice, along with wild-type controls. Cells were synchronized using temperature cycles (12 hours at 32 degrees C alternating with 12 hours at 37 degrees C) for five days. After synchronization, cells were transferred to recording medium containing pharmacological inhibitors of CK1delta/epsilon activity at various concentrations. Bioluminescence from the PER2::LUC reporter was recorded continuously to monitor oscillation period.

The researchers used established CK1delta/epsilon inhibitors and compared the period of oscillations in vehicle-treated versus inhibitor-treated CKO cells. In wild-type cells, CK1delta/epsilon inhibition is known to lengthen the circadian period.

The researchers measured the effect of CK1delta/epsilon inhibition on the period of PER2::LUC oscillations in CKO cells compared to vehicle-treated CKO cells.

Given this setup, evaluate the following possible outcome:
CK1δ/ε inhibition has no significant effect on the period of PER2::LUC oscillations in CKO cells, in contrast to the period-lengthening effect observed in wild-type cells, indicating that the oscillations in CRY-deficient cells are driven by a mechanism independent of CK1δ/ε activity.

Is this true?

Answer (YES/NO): NO